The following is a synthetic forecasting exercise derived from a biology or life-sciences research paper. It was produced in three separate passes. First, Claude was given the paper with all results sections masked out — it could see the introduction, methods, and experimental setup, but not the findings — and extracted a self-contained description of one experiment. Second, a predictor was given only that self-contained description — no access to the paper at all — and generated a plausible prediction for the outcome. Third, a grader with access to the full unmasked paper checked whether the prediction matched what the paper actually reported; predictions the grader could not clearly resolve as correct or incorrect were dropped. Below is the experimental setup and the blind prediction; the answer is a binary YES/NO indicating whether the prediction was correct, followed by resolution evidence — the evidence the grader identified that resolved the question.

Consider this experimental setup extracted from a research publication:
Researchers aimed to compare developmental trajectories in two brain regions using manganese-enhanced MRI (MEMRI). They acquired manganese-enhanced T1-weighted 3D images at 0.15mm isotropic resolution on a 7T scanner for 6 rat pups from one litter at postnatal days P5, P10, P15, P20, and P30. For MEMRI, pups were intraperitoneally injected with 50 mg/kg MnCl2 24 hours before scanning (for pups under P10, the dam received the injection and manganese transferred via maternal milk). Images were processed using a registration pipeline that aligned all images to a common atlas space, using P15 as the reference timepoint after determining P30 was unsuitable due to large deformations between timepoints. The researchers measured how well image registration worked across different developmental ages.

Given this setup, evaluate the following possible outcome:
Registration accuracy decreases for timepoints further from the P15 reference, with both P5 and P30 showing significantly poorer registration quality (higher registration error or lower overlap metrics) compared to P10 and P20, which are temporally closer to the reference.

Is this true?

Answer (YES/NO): NO